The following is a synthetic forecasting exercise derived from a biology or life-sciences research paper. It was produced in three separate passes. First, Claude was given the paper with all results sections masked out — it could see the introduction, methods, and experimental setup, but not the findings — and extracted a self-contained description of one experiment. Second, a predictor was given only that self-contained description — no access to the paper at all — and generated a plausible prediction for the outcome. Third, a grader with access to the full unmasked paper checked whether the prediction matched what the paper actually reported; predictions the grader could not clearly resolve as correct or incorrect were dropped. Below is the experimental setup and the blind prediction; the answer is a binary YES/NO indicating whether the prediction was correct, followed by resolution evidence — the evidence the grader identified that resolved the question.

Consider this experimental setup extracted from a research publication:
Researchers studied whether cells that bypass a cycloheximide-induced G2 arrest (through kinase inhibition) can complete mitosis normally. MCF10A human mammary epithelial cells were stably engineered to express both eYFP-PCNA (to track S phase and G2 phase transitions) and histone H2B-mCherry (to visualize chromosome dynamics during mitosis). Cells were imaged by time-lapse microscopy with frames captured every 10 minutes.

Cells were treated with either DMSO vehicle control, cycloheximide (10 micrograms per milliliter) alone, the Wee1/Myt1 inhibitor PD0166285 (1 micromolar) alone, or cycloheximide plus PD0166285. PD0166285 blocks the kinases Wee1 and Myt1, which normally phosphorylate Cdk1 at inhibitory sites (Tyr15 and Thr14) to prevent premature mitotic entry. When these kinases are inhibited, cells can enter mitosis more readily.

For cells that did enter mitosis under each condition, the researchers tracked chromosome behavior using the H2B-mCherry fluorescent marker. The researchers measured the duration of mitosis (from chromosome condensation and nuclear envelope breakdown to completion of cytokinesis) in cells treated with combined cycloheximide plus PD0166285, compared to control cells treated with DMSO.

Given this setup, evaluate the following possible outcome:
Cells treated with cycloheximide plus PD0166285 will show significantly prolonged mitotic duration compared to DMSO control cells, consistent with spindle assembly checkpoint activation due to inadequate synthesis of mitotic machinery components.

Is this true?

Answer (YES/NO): NO